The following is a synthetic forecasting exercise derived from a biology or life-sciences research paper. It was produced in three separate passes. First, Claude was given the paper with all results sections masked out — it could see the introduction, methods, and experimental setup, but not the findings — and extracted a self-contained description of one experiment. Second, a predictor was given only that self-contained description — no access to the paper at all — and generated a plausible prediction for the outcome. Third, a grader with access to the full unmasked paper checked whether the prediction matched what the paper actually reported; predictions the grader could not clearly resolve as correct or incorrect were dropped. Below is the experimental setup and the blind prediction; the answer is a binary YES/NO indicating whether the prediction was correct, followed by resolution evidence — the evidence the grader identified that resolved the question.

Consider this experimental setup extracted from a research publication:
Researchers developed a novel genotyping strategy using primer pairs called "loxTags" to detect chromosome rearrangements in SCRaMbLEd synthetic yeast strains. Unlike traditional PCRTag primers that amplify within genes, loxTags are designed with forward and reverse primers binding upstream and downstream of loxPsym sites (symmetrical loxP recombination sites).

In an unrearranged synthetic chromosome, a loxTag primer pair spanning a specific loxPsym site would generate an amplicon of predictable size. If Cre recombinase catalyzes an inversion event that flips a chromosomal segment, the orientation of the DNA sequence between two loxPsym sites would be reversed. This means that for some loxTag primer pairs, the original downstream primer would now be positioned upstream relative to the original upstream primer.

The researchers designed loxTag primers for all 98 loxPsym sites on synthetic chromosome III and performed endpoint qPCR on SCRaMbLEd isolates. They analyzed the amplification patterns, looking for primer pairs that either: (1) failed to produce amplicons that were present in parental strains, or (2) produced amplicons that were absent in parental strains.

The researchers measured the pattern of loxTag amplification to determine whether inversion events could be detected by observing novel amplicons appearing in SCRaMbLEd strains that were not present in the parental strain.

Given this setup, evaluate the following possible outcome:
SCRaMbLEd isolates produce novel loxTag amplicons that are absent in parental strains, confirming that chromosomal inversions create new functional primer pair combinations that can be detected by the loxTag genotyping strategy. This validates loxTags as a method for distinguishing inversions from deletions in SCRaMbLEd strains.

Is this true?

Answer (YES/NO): NO